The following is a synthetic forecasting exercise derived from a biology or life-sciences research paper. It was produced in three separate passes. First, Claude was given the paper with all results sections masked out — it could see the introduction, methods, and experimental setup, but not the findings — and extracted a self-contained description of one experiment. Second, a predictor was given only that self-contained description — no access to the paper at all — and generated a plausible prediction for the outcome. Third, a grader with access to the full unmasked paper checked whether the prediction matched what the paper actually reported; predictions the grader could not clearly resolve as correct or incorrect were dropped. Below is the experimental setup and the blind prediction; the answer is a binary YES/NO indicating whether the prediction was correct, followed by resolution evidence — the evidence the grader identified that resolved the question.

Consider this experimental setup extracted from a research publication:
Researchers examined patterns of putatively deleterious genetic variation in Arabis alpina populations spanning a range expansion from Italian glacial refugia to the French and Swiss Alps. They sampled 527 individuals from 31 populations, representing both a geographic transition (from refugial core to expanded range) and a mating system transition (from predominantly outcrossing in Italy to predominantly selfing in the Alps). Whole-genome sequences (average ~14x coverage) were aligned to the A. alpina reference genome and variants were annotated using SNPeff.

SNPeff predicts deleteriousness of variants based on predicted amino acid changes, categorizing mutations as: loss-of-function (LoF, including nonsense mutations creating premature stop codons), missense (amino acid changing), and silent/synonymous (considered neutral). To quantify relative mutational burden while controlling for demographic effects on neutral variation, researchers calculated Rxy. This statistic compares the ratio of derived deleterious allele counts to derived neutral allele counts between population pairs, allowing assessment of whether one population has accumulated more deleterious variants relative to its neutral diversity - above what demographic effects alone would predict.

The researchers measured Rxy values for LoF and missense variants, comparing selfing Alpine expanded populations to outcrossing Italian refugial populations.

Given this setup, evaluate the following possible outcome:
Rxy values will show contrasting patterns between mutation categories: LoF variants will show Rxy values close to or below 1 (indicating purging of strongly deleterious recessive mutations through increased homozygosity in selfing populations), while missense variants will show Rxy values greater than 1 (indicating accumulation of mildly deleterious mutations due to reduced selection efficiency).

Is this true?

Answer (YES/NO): NO